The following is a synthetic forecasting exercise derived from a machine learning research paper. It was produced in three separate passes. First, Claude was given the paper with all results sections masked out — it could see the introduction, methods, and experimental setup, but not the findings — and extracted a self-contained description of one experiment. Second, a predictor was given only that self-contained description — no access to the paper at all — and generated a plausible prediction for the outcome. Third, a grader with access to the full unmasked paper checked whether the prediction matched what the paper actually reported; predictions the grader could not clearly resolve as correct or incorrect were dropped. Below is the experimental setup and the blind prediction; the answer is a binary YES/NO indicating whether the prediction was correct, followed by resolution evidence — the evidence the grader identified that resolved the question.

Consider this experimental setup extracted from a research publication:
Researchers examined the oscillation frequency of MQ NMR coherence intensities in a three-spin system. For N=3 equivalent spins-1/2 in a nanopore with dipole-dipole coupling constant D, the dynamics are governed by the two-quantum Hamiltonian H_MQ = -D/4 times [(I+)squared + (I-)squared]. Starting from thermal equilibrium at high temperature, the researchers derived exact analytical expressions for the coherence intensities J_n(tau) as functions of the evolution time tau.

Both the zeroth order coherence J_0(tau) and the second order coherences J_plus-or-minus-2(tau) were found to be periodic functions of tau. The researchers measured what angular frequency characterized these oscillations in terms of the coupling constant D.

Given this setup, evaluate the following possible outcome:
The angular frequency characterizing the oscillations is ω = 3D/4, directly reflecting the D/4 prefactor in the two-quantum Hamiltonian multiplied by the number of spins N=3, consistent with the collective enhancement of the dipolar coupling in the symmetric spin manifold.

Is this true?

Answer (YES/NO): NO